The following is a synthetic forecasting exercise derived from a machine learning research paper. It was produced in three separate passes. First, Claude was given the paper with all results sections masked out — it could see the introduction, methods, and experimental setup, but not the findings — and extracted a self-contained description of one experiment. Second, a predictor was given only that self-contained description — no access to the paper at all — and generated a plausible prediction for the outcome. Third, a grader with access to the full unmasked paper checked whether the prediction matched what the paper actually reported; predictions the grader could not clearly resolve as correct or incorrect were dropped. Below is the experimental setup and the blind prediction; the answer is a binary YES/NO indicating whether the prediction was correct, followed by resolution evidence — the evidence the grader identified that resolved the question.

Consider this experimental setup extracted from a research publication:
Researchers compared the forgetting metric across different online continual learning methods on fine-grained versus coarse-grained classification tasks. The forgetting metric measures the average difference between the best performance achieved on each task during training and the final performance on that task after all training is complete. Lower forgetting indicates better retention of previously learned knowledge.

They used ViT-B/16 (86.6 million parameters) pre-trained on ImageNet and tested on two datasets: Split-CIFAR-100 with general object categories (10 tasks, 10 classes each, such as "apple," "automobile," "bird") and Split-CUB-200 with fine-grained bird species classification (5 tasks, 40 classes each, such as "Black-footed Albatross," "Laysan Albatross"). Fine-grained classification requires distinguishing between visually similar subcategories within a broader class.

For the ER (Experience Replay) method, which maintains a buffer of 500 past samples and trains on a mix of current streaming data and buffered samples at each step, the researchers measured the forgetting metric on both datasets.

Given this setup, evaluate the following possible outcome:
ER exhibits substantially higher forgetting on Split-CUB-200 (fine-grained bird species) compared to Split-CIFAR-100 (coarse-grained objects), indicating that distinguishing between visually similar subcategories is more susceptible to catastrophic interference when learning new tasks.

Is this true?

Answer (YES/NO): NO